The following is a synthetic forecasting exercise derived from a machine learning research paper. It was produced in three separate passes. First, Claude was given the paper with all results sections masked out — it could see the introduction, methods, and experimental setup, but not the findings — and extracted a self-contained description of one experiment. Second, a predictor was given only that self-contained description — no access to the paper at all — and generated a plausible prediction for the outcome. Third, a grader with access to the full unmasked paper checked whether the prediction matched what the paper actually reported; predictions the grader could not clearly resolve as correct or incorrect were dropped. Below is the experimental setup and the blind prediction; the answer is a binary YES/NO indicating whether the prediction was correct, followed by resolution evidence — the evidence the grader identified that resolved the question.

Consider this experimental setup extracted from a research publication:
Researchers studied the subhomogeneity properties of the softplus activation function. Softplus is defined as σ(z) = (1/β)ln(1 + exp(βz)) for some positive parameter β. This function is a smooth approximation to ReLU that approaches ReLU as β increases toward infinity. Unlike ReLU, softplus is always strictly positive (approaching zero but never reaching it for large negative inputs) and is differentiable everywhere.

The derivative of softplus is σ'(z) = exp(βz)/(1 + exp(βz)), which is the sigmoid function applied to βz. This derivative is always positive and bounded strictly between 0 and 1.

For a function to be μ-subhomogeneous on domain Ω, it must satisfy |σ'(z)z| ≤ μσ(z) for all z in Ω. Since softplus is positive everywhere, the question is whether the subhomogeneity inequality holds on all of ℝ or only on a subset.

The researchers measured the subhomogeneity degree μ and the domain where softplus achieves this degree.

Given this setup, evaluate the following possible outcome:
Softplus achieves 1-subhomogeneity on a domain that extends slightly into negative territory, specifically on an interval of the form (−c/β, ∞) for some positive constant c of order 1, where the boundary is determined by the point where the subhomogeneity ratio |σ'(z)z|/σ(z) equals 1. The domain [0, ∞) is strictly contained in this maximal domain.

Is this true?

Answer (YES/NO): NO